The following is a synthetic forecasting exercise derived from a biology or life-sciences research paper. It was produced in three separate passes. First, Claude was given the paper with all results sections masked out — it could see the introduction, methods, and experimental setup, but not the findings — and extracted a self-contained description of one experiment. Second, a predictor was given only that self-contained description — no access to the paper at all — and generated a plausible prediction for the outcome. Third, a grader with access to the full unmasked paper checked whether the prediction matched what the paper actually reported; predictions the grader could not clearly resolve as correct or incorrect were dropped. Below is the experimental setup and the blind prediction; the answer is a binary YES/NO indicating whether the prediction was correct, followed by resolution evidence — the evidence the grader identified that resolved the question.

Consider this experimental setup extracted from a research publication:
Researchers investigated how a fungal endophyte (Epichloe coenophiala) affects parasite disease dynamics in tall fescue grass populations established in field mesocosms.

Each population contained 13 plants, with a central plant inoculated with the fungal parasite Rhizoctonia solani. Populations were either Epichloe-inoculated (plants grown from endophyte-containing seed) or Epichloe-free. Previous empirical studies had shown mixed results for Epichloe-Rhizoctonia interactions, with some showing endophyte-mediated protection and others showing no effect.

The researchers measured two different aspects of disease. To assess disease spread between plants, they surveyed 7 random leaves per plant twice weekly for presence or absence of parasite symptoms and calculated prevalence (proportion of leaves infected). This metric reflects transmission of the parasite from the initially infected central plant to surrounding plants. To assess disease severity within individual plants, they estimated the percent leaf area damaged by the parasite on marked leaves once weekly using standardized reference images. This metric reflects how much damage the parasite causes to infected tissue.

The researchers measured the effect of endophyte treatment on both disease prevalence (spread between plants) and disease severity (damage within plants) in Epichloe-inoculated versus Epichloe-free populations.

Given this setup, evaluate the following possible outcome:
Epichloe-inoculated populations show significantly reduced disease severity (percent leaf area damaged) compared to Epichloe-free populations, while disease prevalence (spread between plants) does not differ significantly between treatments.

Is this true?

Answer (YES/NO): NO